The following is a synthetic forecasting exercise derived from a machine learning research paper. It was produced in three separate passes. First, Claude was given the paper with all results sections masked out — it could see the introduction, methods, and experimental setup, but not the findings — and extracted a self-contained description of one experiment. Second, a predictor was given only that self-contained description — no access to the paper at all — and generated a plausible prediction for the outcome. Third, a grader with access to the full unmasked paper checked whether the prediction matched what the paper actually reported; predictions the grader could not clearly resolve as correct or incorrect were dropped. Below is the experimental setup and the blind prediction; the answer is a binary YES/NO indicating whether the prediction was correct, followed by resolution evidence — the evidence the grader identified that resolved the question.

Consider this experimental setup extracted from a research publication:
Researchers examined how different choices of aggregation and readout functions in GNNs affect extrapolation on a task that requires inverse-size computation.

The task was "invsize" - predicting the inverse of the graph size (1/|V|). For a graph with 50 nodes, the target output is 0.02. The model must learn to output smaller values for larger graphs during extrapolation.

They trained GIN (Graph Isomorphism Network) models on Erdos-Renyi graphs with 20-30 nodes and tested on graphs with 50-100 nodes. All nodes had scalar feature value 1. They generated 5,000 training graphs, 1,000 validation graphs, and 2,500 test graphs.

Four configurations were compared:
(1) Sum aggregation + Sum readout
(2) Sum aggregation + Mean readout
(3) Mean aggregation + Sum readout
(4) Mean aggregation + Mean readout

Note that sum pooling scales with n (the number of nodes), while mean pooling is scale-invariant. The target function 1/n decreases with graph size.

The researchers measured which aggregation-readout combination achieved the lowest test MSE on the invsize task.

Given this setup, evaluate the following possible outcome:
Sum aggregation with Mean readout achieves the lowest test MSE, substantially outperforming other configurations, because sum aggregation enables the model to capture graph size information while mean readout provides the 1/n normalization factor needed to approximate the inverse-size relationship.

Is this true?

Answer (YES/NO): YES